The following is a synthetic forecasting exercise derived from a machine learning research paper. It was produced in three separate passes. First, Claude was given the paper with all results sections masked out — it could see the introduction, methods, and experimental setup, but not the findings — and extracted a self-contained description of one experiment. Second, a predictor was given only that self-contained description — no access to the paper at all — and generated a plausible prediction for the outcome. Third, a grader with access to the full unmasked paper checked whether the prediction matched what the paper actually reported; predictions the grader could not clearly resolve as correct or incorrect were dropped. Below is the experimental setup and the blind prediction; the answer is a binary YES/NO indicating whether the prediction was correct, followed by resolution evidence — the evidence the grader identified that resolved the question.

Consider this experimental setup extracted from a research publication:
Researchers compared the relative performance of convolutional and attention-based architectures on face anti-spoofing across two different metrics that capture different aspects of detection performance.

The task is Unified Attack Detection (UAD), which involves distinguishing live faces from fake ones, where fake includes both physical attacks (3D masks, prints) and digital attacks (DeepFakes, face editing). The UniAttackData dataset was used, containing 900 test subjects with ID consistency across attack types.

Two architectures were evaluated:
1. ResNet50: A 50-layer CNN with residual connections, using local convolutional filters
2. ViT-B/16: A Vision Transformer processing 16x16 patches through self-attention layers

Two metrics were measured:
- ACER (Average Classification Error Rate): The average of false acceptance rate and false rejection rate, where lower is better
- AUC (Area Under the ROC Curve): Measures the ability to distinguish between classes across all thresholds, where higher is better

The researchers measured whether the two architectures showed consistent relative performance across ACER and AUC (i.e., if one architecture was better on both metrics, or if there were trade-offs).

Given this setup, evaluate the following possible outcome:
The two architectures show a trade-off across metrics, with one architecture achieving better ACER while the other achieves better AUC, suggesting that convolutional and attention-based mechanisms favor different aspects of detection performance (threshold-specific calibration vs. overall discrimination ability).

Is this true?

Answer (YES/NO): NO